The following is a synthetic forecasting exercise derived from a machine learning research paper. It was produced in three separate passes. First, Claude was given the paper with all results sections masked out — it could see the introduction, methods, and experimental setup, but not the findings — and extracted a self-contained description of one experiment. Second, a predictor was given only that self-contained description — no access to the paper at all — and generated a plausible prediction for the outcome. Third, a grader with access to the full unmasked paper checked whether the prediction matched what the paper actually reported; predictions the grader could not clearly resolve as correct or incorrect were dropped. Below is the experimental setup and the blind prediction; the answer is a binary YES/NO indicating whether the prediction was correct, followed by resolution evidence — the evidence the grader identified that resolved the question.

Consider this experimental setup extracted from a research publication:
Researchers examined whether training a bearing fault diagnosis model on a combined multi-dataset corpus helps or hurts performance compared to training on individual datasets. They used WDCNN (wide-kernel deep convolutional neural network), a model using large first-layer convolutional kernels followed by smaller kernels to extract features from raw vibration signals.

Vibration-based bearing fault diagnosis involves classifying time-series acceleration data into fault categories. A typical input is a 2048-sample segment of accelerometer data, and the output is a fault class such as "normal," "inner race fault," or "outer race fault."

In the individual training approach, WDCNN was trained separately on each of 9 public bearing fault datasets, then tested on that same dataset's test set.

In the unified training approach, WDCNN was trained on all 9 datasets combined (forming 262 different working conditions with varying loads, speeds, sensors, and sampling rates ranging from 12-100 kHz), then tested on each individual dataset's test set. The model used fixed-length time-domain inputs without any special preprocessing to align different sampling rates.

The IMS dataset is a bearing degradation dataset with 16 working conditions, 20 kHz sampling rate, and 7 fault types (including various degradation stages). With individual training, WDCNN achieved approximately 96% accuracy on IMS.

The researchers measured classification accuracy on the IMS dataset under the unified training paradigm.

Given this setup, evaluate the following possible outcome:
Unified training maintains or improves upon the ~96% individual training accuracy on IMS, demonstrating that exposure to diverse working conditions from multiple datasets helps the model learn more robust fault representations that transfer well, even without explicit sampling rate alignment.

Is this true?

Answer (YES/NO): NO